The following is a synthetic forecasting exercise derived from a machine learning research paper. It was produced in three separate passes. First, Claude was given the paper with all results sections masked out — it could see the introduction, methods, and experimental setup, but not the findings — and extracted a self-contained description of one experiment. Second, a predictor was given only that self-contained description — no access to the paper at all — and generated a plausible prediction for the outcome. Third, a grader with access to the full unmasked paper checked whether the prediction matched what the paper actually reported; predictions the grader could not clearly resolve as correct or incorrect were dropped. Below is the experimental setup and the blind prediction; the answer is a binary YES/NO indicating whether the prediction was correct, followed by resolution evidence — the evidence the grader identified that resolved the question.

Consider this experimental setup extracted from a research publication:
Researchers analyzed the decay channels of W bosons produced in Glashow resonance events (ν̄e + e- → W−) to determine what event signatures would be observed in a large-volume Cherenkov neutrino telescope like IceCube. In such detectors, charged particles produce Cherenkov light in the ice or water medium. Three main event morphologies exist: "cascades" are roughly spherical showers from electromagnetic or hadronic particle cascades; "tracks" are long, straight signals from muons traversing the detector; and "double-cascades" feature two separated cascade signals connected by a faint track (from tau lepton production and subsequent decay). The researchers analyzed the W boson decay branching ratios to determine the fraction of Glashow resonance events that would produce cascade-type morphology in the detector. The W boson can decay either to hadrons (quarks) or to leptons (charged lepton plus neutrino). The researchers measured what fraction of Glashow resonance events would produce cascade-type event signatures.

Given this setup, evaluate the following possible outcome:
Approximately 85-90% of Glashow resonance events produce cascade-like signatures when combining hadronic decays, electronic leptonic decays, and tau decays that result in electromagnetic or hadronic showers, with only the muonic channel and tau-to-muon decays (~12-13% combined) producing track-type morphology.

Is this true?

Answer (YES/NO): NO